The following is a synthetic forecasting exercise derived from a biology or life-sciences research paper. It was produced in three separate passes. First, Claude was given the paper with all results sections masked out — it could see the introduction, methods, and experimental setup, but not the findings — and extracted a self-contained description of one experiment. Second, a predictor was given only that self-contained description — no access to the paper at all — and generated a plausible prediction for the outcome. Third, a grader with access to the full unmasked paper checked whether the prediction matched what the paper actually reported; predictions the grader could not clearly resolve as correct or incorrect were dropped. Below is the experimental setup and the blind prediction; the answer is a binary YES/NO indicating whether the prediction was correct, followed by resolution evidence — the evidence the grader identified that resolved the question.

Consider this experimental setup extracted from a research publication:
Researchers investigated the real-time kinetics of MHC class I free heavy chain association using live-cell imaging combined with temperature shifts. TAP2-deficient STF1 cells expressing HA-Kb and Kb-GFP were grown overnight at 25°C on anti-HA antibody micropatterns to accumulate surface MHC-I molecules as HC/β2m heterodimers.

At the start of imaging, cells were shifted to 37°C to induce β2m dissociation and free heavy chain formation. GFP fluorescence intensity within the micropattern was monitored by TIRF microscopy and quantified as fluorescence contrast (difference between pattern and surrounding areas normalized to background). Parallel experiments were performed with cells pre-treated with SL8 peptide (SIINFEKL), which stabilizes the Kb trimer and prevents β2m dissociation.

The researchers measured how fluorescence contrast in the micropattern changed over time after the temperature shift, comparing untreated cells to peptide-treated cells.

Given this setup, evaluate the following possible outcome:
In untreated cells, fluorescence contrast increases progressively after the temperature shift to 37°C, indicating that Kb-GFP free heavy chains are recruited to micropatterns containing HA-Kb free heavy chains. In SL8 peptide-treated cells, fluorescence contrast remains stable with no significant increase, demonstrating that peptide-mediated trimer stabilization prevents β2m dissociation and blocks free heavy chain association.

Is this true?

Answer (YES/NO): YES